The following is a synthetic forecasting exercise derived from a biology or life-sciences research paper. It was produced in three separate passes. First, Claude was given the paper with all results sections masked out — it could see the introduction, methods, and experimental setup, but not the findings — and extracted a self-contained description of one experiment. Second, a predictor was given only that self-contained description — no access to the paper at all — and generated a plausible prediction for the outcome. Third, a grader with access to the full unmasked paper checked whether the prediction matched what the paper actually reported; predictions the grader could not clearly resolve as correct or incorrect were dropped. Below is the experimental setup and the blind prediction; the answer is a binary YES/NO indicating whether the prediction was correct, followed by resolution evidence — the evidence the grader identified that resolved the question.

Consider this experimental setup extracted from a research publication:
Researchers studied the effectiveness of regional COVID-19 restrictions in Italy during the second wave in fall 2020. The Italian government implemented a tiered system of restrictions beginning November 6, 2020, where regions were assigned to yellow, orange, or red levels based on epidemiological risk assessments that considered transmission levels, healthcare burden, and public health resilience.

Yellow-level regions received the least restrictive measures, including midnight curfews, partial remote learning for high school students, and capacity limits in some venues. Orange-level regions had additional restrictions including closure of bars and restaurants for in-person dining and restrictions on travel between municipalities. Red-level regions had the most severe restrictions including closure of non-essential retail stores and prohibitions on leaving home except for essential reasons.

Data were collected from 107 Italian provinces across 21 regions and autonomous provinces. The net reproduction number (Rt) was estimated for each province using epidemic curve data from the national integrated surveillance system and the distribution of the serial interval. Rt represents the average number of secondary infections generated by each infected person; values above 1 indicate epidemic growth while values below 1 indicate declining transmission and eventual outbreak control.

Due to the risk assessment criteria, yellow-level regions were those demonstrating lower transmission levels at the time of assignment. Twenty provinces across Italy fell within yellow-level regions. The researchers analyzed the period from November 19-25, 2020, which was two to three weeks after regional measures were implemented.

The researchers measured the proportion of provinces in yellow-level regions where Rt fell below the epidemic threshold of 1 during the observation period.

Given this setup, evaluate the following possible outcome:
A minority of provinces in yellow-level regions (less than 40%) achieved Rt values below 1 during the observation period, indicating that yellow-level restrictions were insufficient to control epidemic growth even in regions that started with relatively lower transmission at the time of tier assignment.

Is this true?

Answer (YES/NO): NO